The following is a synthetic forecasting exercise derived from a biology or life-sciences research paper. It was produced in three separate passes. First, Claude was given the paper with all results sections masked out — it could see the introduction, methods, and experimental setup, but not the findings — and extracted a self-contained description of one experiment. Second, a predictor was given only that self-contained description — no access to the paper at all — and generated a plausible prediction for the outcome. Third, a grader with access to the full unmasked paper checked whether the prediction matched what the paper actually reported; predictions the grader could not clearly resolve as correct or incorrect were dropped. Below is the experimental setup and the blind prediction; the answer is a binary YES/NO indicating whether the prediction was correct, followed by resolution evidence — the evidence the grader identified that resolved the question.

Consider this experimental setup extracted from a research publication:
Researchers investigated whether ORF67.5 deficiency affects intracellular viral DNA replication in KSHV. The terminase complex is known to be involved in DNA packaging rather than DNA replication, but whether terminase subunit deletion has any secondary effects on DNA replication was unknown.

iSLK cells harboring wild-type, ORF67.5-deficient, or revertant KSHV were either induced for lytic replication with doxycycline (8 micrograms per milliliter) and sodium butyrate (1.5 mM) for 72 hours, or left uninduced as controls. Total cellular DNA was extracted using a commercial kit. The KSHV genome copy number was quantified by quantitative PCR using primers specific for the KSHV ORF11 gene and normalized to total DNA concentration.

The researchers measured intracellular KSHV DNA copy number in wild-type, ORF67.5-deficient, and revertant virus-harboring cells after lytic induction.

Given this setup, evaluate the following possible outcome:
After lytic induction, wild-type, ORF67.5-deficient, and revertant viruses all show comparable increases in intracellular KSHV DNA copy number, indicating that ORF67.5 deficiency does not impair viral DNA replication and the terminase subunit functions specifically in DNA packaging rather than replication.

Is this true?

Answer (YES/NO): YES